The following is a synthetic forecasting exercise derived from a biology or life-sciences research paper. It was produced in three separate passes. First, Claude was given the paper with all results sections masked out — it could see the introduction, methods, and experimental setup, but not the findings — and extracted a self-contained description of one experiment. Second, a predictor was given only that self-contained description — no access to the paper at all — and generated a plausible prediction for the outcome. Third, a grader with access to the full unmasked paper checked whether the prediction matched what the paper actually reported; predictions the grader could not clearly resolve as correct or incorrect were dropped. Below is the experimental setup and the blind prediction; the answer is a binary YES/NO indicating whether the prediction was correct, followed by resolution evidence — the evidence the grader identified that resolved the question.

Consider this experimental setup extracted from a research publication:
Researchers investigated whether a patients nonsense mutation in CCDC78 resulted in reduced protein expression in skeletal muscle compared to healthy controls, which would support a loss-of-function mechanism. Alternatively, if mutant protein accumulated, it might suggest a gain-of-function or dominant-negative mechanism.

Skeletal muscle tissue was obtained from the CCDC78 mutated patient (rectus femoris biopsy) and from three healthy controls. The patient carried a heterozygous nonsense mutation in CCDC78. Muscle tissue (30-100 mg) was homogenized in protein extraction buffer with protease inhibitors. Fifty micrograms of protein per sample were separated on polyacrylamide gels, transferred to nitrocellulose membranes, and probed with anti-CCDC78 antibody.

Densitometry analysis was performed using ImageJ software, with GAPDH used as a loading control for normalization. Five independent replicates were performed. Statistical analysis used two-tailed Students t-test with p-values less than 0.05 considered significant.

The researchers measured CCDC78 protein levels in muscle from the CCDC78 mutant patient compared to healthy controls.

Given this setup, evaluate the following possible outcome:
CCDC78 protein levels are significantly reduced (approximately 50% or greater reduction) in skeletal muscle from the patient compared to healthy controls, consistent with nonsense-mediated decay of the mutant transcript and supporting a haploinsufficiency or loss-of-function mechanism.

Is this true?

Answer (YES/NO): NO